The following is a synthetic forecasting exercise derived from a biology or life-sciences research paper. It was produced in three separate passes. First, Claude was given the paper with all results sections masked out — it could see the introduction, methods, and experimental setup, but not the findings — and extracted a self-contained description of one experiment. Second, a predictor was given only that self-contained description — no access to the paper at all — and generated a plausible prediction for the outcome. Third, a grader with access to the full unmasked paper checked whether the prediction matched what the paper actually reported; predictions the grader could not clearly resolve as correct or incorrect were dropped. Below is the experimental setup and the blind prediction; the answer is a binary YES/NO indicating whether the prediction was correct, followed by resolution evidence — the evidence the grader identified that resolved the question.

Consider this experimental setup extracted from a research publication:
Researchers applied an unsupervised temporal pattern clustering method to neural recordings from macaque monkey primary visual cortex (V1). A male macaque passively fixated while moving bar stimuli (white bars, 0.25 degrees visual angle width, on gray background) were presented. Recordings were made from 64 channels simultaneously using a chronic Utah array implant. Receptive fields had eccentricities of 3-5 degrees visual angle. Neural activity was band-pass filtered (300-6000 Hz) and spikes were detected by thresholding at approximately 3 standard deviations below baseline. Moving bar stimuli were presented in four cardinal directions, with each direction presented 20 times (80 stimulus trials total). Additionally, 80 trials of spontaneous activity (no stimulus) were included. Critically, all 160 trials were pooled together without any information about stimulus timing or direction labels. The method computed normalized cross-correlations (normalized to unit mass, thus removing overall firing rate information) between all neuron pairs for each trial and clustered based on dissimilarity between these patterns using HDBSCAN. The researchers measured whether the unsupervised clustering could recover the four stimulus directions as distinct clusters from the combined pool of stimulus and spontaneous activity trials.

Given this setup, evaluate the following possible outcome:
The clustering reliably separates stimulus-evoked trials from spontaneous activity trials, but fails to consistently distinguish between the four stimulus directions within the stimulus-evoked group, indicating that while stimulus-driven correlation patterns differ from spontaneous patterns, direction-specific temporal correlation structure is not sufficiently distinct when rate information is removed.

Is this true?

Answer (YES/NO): NO